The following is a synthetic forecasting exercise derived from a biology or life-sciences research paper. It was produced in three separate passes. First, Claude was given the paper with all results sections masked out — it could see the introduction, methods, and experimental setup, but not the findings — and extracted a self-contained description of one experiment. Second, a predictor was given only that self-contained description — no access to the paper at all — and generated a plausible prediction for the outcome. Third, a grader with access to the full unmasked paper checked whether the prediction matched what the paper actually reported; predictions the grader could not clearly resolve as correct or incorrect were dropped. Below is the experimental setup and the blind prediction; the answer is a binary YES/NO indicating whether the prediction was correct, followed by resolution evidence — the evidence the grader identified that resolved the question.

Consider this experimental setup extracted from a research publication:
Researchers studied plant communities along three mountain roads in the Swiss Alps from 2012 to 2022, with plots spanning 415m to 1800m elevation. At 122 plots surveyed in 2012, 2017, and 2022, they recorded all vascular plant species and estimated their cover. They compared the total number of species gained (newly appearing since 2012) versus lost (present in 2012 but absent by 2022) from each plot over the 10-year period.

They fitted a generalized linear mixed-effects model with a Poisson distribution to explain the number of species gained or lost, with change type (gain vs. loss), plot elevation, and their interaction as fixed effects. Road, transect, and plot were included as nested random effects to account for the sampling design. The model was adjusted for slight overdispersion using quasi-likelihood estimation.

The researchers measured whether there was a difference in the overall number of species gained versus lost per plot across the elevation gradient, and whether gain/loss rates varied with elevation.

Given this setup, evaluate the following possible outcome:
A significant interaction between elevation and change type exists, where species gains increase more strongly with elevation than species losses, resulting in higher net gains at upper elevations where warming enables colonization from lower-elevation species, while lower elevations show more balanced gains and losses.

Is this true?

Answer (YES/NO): NO